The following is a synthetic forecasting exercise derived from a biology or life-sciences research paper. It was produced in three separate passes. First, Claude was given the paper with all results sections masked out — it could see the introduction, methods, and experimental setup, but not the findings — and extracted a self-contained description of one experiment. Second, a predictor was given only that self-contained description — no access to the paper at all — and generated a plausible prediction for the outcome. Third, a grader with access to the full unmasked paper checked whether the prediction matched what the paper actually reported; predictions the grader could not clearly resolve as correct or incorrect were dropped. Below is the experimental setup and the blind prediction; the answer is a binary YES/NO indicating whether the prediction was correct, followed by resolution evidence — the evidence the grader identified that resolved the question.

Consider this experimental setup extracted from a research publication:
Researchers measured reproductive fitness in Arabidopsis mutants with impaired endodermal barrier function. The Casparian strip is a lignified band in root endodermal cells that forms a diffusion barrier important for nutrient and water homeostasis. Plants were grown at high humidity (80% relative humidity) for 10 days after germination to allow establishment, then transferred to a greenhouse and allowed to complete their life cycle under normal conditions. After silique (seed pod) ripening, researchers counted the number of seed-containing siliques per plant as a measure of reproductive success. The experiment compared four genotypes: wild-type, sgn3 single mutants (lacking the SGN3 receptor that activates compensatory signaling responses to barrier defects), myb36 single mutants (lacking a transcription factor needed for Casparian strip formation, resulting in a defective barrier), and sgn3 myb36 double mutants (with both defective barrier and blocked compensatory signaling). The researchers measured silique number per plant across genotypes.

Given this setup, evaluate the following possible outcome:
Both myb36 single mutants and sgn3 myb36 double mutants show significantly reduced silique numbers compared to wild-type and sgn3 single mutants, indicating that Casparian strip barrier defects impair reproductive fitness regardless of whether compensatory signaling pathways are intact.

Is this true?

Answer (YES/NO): NO